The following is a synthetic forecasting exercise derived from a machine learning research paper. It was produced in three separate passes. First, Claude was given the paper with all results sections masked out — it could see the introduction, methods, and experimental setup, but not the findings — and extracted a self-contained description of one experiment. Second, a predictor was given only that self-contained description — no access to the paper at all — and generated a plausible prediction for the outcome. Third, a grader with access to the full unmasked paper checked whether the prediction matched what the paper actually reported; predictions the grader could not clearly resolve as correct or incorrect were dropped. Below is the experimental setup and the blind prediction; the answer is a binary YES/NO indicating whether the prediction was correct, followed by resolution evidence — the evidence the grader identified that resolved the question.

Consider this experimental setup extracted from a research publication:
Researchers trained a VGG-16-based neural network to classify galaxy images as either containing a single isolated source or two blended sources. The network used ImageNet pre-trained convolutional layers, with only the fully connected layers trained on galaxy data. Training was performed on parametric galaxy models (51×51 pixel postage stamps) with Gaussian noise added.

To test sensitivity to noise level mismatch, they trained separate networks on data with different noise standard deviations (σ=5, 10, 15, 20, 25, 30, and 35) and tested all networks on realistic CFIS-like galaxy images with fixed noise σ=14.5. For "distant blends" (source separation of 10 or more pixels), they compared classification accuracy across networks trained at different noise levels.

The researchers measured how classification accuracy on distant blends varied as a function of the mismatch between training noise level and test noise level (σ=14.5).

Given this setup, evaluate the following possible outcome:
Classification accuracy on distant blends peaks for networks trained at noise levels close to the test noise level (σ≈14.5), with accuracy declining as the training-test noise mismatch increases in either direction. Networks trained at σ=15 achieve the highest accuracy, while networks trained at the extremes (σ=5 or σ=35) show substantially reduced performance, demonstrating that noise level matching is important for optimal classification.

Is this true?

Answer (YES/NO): NO